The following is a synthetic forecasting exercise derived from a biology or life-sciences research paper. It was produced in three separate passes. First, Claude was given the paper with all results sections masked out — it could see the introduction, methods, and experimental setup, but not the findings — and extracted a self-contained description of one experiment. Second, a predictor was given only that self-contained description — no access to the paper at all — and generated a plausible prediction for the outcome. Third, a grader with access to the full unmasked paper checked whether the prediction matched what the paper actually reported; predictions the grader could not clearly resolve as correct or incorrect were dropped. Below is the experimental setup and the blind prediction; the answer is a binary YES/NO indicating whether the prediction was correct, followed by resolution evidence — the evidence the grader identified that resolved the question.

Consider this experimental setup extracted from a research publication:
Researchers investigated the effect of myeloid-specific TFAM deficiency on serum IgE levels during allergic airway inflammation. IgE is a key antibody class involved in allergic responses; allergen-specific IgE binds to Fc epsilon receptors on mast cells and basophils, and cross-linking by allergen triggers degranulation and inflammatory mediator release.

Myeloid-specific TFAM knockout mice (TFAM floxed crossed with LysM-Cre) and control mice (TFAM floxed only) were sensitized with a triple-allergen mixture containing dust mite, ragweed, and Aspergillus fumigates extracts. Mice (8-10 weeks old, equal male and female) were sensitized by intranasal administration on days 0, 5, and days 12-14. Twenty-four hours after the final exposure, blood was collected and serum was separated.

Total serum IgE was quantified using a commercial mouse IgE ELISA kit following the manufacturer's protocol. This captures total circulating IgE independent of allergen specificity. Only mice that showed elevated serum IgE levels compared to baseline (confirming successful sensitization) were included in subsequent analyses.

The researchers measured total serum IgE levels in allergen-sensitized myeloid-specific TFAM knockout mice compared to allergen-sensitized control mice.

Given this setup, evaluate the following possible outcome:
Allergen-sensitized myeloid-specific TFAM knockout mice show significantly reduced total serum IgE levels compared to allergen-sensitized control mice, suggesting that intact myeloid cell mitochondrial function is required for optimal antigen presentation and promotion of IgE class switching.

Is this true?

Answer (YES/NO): NO